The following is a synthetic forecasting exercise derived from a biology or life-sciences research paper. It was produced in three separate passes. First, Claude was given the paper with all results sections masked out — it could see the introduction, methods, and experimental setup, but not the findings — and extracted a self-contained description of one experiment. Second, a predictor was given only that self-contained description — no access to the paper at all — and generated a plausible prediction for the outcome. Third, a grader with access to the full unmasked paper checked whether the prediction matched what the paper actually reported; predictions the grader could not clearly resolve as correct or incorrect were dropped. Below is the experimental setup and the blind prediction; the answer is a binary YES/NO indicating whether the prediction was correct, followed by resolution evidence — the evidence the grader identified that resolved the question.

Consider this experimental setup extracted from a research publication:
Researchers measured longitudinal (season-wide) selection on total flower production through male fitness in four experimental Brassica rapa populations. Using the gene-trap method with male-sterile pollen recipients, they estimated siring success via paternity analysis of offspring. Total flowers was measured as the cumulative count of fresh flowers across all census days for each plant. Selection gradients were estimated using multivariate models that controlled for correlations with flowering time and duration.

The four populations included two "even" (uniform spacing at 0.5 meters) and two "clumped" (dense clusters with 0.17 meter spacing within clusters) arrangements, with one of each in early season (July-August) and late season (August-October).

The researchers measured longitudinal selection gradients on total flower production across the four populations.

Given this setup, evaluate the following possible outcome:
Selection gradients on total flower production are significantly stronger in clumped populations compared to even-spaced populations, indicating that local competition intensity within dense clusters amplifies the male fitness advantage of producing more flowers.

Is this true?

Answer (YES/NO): NO